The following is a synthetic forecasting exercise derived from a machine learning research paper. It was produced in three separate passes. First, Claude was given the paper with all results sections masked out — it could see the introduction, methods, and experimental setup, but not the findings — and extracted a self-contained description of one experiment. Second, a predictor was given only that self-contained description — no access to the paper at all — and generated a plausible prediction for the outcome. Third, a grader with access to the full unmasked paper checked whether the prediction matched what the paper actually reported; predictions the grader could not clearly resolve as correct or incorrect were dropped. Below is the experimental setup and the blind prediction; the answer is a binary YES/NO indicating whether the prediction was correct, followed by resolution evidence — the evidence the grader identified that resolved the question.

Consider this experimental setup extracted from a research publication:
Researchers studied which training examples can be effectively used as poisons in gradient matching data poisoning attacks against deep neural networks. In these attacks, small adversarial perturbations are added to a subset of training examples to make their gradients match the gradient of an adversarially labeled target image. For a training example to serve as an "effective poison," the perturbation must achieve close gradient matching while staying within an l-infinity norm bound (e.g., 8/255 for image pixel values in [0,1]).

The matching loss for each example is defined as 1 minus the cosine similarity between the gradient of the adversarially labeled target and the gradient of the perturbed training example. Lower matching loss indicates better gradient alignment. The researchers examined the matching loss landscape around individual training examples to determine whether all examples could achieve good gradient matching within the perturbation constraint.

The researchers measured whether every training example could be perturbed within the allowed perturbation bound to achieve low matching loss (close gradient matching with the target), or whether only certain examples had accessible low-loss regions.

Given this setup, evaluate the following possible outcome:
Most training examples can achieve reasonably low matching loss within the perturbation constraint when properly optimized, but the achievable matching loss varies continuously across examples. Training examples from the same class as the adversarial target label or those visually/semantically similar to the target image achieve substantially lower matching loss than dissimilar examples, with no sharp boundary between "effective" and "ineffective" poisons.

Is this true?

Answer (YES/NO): NO